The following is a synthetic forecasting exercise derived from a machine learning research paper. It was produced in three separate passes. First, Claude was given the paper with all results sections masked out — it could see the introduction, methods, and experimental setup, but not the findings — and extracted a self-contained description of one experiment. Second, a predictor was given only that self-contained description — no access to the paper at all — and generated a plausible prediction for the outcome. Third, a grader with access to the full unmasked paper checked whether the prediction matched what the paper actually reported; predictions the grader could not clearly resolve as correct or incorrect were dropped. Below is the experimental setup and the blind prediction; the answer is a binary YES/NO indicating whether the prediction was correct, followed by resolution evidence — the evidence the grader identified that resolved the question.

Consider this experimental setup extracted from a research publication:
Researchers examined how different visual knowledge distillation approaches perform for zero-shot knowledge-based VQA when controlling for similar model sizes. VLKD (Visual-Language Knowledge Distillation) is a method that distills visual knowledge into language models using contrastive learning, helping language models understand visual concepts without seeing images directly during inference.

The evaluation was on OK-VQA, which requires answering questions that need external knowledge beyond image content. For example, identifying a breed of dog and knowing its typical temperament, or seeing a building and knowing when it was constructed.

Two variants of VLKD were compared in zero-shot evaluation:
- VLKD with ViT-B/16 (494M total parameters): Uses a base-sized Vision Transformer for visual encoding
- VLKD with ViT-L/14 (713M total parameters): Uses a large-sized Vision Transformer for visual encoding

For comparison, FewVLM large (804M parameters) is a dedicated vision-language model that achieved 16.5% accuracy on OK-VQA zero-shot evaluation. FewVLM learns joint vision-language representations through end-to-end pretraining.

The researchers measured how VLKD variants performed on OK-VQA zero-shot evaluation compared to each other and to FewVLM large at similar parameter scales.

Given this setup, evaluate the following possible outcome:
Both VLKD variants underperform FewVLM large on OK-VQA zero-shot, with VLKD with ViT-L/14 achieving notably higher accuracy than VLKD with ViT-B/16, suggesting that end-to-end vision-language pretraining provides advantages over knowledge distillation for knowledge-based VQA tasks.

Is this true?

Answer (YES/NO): YES